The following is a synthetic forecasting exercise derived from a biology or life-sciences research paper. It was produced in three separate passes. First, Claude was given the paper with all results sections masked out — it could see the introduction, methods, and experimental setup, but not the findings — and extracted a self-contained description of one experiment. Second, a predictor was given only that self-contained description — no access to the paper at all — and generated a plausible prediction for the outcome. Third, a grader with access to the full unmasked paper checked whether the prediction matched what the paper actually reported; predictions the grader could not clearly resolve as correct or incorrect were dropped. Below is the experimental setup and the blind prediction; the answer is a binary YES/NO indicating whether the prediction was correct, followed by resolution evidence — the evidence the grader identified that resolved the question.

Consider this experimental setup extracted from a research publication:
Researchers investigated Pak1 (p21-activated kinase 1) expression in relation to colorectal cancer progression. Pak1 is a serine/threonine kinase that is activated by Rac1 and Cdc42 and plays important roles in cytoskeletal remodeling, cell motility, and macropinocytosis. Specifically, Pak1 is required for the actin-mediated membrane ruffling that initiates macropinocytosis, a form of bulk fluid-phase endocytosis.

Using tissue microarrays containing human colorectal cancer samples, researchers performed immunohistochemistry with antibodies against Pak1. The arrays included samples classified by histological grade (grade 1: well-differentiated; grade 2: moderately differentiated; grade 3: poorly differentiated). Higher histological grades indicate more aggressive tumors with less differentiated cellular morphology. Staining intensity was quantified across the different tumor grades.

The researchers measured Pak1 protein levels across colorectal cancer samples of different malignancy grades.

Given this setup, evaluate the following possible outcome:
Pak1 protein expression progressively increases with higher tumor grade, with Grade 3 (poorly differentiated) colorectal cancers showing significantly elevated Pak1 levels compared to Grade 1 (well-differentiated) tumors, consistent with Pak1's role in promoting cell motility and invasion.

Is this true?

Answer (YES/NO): YES